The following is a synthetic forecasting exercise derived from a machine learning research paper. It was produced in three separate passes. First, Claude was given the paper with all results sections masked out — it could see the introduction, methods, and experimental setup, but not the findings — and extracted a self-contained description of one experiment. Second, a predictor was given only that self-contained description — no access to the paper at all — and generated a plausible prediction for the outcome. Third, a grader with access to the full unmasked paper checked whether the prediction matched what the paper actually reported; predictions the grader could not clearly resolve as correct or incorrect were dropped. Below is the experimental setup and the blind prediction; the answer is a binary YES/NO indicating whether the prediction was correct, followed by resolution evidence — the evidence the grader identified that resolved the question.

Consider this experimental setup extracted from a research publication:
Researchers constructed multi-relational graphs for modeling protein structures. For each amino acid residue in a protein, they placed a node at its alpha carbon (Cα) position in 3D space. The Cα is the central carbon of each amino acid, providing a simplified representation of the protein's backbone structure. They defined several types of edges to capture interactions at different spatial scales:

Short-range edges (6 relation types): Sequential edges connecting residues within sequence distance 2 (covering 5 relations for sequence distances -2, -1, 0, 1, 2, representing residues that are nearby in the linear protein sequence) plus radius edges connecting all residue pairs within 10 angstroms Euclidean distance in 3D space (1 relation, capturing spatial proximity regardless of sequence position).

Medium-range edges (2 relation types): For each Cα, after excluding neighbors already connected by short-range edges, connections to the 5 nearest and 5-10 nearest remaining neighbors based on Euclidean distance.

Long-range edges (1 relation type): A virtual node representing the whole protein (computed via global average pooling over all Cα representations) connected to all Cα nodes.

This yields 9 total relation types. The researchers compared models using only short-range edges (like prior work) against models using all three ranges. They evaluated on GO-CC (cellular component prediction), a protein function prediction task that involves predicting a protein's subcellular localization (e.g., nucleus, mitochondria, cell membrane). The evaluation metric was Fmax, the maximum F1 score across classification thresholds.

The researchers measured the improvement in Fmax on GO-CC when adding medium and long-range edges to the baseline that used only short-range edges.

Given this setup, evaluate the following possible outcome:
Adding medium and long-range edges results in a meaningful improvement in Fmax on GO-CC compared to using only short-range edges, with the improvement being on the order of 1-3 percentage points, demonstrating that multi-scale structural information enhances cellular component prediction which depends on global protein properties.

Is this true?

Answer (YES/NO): NO